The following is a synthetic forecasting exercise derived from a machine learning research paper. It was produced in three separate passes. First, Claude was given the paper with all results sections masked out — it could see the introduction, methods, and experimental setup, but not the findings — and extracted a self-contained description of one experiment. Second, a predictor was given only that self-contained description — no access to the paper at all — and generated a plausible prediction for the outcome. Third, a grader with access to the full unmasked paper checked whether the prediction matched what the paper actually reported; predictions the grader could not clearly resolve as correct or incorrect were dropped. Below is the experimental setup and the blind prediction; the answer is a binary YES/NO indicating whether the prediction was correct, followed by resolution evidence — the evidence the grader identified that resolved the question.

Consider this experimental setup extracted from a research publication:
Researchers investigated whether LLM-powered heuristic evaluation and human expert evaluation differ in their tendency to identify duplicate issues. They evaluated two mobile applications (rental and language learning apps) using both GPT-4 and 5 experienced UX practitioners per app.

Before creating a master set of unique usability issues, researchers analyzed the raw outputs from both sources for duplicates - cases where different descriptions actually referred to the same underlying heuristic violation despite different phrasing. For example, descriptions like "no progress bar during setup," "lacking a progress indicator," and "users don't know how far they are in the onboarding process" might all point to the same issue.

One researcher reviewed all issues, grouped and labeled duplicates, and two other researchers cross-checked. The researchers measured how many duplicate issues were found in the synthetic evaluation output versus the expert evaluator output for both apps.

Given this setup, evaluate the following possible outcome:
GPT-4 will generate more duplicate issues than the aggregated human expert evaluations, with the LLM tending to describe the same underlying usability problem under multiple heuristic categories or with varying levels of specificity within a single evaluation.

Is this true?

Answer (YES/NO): NO